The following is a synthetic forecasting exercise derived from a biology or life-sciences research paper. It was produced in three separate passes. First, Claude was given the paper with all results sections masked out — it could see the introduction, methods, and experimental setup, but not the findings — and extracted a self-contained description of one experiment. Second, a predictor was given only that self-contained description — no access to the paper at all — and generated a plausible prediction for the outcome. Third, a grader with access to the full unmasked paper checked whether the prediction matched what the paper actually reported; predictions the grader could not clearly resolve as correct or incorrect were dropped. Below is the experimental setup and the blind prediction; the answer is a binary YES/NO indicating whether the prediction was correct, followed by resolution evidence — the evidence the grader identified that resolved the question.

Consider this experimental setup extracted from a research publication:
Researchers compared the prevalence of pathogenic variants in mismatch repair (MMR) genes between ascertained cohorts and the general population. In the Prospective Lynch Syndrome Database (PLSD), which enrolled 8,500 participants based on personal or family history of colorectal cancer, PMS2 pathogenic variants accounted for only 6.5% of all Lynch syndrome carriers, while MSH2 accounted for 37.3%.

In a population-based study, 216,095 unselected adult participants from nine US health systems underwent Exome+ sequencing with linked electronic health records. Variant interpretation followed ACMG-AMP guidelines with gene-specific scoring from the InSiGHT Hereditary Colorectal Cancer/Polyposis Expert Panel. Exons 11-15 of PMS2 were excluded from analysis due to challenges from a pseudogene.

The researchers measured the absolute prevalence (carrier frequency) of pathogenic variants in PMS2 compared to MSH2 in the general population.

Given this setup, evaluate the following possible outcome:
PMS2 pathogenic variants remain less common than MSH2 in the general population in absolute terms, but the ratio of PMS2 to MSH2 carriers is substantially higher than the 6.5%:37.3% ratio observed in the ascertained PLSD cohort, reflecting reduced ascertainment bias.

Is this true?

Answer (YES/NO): NO